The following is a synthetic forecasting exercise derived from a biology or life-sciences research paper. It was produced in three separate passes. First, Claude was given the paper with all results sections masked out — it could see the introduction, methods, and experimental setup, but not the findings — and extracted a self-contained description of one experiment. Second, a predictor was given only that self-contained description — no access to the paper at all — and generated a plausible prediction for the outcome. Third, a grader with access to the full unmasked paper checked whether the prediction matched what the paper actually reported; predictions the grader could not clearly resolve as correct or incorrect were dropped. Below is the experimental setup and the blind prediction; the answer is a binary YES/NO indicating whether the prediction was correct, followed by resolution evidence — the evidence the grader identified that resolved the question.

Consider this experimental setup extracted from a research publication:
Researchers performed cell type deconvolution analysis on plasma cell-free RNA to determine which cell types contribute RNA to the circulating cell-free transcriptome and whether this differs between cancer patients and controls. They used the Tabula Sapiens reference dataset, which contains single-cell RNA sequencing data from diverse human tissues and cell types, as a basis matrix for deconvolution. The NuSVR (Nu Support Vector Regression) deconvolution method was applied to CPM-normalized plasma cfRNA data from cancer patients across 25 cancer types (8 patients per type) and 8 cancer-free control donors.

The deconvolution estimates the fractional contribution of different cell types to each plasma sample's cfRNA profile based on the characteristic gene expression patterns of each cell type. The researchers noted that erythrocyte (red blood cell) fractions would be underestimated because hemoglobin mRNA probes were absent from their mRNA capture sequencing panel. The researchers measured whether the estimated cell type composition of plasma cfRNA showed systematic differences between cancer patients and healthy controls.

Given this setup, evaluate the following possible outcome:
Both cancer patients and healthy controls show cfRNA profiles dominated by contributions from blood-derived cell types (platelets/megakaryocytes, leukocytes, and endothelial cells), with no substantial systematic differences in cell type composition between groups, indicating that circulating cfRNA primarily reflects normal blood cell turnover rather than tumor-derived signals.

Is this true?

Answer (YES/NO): NO